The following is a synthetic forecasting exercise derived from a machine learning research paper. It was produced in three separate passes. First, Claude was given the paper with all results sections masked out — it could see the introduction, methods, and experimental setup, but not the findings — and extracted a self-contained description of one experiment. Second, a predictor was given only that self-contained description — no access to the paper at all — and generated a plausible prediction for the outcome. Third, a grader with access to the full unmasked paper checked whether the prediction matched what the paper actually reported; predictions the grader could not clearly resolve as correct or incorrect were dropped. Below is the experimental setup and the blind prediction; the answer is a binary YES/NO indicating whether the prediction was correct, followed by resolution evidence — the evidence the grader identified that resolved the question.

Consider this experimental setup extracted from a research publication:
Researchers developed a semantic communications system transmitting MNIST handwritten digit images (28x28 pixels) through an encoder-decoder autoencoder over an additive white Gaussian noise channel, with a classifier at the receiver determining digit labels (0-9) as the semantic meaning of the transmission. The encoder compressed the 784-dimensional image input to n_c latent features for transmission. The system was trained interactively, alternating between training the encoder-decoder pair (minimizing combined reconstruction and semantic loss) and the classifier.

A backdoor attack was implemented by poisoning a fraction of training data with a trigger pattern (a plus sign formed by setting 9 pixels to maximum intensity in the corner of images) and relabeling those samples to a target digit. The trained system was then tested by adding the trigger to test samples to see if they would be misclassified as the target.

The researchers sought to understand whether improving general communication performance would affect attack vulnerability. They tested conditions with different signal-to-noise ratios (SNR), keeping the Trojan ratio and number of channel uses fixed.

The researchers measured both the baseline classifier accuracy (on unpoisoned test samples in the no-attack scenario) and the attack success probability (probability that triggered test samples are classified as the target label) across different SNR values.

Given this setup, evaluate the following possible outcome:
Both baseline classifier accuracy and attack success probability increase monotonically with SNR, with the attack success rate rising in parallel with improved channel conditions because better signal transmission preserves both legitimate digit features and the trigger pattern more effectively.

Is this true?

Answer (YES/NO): YES